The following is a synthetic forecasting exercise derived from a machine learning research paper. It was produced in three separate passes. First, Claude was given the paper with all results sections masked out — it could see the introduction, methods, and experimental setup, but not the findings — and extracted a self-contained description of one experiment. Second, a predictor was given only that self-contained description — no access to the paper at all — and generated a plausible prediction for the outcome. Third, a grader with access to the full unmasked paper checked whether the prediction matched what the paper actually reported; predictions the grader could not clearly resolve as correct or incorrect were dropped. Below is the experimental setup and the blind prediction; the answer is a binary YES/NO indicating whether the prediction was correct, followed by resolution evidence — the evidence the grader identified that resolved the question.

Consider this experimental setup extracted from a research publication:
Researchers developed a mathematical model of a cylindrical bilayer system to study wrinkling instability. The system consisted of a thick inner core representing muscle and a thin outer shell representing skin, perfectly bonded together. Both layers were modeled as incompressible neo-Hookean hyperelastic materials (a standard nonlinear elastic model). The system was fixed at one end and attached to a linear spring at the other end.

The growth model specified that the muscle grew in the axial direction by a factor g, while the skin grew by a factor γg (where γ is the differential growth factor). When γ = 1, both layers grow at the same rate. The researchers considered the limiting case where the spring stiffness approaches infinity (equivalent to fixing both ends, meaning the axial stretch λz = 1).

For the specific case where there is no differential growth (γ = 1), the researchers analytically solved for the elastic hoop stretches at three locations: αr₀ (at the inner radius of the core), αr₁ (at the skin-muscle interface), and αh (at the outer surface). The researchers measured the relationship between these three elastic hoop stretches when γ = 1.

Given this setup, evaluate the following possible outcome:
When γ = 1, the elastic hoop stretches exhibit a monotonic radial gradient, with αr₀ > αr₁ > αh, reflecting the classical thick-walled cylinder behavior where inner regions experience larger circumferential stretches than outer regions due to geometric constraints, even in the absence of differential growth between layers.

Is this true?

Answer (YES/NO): NO